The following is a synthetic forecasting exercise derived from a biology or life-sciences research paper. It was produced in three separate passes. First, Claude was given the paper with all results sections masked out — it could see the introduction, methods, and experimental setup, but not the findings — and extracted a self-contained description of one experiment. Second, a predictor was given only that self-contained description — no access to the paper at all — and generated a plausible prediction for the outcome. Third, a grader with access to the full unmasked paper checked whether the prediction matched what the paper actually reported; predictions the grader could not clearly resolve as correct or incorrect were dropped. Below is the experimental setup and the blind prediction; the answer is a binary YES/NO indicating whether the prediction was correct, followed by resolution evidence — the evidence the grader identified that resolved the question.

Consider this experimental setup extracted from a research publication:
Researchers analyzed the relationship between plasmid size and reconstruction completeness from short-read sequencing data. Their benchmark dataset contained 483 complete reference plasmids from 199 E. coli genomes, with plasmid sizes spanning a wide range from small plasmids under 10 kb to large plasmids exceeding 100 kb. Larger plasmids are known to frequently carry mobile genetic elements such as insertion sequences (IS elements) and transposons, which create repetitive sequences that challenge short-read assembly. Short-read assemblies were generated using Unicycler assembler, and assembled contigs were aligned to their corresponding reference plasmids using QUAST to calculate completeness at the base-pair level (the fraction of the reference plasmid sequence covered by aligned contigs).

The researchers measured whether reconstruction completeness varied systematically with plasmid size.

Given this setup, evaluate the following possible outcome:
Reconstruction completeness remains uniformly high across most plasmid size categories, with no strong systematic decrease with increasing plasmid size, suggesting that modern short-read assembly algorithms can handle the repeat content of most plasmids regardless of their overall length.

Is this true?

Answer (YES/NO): NO